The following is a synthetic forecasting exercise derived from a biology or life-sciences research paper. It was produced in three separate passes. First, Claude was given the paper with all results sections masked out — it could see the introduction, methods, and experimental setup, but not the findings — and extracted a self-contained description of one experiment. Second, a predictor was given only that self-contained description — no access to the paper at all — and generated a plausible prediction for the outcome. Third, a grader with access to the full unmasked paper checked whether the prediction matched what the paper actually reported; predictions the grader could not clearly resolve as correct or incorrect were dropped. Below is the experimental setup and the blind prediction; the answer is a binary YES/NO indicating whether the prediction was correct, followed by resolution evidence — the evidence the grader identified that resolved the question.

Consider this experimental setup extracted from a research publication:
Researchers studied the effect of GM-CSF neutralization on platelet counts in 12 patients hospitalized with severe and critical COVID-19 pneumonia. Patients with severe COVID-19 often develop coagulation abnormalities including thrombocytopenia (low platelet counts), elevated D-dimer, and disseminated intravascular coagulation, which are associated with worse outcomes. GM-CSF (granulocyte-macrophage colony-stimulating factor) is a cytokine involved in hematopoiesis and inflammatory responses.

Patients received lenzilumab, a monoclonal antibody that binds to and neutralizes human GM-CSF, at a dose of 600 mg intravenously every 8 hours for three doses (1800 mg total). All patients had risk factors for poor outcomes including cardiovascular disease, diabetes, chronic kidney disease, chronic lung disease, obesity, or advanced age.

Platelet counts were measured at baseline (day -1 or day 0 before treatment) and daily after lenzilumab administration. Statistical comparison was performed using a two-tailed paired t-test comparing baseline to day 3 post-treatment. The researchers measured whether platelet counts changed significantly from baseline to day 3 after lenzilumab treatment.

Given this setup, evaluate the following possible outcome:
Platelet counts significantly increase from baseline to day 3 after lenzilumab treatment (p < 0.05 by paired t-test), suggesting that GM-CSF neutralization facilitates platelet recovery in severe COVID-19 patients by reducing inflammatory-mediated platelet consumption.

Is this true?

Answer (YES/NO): YES